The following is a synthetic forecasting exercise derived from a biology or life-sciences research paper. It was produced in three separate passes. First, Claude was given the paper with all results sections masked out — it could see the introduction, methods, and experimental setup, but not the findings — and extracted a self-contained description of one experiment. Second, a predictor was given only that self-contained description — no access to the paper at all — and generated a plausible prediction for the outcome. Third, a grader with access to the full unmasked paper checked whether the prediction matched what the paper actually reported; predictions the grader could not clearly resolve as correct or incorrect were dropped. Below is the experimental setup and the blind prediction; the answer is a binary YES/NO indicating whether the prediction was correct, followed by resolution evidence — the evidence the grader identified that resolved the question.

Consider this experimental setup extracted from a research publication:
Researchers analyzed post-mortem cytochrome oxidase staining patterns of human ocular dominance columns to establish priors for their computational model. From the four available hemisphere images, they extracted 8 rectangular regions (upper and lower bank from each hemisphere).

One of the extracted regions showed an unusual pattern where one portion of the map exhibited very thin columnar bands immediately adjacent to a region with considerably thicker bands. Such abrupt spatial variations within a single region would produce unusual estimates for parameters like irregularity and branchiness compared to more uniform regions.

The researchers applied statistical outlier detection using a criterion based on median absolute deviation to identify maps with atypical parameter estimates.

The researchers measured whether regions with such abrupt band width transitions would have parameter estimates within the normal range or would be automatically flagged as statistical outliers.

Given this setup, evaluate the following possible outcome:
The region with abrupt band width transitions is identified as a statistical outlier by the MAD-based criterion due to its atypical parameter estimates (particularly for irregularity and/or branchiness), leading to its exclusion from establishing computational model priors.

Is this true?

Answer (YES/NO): YES